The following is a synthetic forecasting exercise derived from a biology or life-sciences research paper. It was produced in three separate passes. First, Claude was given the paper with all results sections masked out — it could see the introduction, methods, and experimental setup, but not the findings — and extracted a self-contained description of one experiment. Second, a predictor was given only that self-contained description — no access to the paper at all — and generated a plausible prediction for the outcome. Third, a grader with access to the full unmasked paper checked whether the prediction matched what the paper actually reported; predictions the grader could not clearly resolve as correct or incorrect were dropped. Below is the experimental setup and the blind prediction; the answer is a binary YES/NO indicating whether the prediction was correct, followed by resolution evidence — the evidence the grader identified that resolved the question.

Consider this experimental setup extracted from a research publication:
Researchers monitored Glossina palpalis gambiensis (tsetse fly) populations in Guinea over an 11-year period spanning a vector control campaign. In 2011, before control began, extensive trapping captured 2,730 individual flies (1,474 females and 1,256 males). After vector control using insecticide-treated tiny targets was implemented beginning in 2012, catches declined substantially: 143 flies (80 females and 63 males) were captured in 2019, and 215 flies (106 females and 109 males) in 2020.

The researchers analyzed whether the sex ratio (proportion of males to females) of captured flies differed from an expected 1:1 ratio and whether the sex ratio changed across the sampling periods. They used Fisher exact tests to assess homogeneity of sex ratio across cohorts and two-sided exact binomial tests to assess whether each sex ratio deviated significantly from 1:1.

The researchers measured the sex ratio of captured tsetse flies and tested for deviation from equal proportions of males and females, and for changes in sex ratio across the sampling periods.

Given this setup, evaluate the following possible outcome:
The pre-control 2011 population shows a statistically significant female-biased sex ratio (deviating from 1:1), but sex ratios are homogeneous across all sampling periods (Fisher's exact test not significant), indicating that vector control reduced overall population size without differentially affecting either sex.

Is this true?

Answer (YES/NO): NO